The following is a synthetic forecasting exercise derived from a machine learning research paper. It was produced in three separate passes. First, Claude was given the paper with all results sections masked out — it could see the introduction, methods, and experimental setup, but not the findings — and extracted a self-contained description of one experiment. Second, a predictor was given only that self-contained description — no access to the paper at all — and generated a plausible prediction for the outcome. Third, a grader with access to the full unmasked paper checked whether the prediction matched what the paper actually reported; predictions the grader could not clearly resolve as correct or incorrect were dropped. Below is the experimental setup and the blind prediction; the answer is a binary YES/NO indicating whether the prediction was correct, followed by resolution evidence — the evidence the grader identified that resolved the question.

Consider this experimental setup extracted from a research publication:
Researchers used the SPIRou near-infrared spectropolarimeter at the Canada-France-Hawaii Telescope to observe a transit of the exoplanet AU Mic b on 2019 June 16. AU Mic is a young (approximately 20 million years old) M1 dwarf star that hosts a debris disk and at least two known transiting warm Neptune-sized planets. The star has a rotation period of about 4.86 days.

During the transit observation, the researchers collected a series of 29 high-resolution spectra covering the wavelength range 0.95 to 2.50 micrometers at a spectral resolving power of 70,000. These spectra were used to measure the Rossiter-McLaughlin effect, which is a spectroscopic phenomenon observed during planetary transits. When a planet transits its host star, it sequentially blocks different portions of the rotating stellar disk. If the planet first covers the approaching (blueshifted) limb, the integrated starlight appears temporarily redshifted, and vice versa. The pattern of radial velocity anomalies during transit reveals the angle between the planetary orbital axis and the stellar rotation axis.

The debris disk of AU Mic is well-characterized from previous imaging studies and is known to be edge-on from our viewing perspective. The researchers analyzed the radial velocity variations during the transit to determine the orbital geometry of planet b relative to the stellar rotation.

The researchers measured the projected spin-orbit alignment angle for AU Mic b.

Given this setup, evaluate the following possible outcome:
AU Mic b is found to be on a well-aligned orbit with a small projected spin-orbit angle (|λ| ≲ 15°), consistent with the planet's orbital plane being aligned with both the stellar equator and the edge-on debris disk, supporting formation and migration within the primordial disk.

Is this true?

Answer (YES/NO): YES